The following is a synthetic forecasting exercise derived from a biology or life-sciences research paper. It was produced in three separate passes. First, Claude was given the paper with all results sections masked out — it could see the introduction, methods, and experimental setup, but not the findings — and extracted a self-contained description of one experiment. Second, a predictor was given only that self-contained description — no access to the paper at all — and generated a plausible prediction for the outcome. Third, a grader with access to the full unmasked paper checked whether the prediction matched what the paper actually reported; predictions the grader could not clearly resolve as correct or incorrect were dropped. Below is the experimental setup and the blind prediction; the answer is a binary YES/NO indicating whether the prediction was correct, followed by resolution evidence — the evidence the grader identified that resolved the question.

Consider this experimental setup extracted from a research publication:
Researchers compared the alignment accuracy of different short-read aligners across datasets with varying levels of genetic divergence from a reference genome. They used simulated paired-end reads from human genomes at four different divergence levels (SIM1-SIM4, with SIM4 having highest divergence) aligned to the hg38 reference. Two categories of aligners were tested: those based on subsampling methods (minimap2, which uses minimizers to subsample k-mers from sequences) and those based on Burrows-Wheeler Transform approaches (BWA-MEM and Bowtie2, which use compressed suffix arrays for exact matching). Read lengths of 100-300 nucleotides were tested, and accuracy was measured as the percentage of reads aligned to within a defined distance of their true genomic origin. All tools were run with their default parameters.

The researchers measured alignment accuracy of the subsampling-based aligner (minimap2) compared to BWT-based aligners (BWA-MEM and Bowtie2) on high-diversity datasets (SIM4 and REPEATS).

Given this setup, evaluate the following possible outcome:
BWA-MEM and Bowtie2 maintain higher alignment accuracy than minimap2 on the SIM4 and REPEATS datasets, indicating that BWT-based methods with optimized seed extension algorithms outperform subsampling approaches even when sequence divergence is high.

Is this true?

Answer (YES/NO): NO